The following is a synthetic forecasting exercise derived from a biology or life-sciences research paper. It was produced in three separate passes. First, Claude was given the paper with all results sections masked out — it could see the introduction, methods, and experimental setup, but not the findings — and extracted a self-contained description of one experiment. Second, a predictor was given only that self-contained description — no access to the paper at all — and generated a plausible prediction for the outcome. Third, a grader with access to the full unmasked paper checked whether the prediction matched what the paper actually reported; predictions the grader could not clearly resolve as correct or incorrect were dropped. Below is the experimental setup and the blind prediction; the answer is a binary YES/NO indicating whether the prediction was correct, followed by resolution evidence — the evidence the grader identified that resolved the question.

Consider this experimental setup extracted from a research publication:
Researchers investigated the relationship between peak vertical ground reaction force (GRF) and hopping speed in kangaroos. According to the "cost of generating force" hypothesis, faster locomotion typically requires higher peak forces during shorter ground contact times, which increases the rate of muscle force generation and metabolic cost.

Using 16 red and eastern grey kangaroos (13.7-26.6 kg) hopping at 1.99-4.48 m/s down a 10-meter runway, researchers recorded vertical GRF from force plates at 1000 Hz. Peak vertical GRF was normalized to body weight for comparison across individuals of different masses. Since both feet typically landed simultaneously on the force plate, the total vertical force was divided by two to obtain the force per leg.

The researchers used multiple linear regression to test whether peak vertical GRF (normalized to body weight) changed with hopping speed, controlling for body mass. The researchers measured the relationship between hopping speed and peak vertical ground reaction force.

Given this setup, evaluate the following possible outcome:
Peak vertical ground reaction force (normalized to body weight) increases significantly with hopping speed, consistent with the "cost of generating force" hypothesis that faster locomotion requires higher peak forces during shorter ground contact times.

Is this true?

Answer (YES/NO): YES